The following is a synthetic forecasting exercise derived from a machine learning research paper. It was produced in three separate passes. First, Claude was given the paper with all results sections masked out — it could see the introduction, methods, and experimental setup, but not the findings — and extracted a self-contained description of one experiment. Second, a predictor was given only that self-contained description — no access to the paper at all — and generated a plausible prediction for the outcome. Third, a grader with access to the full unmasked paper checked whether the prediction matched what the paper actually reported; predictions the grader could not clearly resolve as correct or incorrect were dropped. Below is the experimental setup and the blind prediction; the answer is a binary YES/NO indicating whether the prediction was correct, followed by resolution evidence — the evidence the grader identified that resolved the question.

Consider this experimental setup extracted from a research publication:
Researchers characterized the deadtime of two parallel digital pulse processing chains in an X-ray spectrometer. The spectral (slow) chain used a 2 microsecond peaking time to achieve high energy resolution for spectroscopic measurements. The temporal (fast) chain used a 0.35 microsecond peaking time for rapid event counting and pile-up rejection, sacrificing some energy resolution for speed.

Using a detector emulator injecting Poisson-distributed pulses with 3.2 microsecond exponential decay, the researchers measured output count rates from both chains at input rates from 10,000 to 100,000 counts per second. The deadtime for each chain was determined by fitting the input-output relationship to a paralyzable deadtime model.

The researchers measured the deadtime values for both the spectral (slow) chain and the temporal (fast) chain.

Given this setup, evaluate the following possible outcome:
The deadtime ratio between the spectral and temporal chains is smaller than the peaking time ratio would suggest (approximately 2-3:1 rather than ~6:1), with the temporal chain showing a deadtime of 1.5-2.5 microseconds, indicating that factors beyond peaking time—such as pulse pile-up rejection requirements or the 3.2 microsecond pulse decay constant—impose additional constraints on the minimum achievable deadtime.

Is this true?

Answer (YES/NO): NO